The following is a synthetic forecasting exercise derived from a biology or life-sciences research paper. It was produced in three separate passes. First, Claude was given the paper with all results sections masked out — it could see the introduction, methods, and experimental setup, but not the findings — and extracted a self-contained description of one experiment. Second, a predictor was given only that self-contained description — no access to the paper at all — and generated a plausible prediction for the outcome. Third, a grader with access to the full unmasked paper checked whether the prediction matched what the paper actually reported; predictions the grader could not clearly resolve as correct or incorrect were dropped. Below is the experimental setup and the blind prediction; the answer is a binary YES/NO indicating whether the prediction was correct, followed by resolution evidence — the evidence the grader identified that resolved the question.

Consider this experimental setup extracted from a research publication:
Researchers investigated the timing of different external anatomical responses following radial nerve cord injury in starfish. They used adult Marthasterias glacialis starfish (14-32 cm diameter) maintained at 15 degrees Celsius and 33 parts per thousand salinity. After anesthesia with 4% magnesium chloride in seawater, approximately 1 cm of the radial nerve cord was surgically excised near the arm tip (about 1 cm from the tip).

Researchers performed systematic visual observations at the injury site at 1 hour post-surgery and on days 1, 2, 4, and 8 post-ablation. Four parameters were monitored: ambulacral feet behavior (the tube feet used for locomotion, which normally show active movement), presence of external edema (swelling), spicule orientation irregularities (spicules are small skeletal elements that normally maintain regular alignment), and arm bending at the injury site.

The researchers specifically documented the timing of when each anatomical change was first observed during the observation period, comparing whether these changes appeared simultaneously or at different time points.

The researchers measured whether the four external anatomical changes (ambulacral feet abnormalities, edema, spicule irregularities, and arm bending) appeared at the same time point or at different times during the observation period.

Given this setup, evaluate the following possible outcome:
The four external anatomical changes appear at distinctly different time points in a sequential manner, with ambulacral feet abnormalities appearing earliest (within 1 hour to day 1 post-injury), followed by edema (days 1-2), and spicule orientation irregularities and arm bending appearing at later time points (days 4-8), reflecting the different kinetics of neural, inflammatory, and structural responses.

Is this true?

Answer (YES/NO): NO